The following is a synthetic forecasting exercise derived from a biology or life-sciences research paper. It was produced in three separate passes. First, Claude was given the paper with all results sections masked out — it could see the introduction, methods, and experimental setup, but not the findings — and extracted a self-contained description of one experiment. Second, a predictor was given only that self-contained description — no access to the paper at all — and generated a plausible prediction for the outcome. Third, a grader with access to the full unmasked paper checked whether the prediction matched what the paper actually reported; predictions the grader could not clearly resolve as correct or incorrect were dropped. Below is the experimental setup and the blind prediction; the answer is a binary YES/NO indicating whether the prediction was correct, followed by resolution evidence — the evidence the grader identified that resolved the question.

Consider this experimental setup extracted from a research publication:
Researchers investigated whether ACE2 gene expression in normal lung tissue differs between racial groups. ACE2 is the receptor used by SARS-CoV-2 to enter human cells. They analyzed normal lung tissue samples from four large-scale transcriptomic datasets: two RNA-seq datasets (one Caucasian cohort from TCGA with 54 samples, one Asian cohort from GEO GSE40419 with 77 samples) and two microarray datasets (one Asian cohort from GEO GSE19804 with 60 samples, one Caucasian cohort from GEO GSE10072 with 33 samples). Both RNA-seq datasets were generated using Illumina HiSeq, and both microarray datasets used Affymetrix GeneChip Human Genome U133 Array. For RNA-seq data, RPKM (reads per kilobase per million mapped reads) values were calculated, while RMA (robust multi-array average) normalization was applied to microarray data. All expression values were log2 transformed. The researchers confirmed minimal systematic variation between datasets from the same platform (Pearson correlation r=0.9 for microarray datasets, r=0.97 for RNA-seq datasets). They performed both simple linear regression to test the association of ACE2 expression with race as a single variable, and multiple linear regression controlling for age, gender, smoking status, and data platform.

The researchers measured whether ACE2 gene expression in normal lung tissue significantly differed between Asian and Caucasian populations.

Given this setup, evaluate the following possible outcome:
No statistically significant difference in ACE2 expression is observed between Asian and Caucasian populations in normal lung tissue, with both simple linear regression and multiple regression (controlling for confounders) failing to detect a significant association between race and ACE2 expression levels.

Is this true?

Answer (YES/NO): NO